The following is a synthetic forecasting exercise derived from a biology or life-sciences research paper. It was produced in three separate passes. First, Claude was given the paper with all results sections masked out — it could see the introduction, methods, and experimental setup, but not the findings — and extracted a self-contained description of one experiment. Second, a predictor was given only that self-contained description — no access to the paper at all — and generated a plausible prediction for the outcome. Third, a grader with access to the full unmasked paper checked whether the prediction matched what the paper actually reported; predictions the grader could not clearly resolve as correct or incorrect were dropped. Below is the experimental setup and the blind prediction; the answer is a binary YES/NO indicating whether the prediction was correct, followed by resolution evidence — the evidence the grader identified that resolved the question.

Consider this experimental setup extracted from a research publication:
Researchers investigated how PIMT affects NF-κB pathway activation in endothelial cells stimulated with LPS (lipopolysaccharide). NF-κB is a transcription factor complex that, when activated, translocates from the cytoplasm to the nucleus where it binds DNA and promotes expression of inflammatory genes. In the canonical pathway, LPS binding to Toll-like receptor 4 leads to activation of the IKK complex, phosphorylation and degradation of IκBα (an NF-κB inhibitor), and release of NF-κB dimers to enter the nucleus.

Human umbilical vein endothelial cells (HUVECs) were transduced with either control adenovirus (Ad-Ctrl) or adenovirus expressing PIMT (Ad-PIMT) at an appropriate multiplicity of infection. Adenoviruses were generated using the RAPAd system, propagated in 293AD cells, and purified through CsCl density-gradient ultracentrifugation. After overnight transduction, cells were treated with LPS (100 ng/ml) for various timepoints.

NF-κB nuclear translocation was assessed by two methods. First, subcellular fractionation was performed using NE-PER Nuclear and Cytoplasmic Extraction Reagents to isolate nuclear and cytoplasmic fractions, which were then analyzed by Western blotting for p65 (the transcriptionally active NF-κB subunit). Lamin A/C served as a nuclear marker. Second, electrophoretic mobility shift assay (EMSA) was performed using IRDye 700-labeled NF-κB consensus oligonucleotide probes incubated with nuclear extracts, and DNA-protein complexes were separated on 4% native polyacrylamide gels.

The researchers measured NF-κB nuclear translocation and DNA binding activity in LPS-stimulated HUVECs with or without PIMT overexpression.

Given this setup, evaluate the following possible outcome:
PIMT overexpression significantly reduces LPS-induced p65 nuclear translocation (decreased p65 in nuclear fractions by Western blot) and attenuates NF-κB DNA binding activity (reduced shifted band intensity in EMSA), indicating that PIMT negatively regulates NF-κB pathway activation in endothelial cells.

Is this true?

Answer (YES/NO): YES